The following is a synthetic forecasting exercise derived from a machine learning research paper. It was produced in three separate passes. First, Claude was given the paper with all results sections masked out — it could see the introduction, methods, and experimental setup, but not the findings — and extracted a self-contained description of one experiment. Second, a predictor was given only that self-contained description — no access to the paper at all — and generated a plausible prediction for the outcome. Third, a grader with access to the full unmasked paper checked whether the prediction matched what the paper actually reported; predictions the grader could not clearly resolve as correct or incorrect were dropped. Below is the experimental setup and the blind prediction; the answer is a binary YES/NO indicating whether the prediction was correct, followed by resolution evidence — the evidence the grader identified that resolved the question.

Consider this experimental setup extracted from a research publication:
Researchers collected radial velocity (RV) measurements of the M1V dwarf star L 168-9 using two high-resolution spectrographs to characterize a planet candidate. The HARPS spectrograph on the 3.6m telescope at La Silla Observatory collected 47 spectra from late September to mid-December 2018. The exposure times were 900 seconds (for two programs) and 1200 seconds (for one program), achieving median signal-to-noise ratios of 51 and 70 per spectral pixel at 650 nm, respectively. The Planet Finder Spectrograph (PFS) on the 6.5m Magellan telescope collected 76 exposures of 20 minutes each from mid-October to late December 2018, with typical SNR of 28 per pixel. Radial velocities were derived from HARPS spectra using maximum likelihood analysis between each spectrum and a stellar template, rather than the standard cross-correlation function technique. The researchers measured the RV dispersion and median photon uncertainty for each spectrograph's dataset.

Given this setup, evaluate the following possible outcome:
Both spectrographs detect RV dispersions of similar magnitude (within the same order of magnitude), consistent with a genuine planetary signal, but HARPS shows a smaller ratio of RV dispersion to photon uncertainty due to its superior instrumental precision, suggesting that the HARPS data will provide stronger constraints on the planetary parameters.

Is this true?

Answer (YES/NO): NO